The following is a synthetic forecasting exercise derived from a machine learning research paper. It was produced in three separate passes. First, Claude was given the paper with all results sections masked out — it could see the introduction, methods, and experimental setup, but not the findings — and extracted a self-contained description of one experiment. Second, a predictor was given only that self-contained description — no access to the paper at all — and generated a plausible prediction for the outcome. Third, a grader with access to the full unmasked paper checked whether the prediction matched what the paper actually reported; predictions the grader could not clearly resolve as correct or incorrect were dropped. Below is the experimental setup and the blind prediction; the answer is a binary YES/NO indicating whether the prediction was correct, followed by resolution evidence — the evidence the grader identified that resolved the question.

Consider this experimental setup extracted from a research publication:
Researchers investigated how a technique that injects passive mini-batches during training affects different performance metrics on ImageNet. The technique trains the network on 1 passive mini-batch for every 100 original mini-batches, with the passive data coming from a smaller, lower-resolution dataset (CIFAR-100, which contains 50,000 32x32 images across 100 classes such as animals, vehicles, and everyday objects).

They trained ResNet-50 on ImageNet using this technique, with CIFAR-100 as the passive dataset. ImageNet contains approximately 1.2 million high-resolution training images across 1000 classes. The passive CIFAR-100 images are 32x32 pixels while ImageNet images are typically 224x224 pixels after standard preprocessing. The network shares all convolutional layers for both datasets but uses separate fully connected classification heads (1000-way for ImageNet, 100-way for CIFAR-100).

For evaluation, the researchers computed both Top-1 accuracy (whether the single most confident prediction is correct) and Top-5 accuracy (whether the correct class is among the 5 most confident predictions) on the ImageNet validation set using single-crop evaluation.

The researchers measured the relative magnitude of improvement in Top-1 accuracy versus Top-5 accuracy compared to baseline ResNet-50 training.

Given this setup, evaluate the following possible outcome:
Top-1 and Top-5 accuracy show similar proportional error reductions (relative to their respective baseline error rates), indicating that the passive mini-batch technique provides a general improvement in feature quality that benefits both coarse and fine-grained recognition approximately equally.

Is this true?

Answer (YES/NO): NO